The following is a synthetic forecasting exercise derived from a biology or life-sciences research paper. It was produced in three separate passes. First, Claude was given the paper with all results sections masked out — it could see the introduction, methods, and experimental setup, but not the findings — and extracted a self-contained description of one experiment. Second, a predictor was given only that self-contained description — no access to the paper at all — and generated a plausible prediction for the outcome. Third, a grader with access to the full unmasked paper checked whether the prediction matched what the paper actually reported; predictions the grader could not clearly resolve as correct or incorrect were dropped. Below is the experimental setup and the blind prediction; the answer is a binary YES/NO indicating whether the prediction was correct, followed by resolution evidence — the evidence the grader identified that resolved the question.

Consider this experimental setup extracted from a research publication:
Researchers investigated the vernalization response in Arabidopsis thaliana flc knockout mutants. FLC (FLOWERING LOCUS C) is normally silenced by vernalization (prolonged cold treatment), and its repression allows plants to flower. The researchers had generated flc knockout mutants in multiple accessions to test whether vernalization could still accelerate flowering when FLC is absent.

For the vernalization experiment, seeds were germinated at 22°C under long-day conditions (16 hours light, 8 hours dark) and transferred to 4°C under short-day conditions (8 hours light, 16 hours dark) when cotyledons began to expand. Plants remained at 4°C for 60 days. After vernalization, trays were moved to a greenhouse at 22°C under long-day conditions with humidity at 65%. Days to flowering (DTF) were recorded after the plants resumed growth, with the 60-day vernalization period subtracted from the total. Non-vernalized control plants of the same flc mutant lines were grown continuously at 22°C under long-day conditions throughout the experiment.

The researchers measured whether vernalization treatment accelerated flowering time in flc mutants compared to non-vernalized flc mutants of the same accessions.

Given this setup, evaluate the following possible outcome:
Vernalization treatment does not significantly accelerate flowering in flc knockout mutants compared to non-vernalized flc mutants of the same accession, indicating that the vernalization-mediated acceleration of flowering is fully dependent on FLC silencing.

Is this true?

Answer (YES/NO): NO